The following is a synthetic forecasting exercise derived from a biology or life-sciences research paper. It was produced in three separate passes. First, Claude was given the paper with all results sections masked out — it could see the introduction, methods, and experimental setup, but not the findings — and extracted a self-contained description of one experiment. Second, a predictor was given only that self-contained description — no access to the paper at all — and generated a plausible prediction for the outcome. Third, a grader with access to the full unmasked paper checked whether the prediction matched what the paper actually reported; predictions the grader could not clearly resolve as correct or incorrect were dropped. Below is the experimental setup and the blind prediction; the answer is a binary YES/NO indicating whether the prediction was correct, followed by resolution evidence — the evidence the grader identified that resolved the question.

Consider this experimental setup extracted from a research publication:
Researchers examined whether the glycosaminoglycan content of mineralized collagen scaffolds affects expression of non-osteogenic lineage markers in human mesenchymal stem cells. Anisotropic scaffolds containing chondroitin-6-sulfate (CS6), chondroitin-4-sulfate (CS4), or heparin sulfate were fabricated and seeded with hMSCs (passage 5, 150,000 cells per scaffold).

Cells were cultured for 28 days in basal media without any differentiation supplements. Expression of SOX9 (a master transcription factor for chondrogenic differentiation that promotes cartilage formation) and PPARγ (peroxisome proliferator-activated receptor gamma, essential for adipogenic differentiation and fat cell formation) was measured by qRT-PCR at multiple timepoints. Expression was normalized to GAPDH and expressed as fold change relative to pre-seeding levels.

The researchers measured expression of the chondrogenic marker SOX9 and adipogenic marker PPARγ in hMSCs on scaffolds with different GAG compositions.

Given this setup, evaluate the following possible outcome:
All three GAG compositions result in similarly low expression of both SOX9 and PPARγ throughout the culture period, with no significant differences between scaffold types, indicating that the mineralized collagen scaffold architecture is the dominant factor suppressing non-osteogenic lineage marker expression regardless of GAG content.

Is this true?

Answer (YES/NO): NO